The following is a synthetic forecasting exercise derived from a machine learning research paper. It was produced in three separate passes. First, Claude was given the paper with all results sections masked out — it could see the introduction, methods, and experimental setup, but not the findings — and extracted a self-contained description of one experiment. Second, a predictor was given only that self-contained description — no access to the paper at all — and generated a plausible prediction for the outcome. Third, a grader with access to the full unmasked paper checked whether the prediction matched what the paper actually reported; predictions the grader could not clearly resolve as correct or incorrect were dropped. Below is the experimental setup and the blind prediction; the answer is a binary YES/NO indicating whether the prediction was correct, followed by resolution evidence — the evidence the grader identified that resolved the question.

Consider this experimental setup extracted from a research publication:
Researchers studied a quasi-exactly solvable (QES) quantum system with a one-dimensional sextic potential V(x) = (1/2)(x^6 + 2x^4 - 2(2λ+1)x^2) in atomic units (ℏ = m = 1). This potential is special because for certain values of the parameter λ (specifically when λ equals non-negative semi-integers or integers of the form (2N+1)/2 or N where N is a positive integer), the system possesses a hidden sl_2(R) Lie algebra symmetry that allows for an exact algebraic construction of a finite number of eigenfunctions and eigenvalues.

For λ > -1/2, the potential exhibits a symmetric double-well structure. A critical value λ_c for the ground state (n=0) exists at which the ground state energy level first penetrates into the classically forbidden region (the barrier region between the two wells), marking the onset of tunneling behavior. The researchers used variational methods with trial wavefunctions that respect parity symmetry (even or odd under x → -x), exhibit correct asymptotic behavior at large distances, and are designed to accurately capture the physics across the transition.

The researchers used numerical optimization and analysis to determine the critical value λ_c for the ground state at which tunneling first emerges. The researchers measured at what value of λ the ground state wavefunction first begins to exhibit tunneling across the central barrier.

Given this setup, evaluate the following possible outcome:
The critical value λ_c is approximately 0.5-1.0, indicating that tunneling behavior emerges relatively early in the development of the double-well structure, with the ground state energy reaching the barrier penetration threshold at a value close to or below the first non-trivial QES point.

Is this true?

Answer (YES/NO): YES